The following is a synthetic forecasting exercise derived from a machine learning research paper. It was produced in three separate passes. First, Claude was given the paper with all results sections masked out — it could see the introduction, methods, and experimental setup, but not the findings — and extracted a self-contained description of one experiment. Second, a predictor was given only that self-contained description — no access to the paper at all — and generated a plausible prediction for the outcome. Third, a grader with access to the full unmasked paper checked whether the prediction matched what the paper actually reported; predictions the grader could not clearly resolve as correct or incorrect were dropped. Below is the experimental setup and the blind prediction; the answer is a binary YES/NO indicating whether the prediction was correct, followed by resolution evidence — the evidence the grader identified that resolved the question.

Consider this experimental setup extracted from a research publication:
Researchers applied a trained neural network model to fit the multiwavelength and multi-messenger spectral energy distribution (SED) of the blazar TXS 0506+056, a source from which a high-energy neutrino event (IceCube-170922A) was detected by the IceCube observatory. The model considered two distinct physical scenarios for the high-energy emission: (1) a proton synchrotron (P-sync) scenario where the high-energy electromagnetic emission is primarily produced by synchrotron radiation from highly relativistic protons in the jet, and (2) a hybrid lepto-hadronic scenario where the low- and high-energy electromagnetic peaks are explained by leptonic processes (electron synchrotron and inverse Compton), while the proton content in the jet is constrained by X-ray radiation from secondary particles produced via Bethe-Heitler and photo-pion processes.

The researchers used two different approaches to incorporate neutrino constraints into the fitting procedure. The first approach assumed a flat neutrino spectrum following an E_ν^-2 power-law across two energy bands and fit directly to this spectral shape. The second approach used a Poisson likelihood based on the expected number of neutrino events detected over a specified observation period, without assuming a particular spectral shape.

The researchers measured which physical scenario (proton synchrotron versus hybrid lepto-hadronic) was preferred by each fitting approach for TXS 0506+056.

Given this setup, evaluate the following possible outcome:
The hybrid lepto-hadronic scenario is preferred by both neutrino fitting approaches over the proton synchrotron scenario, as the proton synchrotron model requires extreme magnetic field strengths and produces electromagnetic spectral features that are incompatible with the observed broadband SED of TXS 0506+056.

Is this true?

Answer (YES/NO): NO